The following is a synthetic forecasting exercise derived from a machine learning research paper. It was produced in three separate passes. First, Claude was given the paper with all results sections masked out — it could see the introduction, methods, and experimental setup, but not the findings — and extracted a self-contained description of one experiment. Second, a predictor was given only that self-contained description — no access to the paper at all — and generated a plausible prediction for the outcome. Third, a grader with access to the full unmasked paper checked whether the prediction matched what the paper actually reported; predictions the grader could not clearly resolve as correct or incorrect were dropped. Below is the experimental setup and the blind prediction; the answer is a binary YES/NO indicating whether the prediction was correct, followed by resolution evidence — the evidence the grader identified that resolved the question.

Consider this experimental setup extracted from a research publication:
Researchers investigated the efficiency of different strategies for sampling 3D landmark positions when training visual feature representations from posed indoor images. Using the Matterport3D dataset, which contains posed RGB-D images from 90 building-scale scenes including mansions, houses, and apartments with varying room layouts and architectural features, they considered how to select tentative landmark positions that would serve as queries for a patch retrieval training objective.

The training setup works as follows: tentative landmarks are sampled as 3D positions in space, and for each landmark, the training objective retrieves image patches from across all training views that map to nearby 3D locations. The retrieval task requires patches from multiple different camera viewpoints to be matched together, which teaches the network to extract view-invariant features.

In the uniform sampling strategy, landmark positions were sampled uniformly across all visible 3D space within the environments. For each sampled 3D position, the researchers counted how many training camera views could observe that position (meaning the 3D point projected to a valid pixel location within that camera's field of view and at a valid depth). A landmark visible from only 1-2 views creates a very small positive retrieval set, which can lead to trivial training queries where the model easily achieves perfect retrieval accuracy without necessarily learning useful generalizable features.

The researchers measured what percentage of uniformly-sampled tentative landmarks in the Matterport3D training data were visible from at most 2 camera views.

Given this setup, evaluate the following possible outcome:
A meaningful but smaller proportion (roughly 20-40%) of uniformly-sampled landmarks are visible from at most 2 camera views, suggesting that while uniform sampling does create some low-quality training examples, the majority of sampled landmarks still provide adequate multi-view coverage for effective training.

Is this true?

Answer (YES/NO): NO